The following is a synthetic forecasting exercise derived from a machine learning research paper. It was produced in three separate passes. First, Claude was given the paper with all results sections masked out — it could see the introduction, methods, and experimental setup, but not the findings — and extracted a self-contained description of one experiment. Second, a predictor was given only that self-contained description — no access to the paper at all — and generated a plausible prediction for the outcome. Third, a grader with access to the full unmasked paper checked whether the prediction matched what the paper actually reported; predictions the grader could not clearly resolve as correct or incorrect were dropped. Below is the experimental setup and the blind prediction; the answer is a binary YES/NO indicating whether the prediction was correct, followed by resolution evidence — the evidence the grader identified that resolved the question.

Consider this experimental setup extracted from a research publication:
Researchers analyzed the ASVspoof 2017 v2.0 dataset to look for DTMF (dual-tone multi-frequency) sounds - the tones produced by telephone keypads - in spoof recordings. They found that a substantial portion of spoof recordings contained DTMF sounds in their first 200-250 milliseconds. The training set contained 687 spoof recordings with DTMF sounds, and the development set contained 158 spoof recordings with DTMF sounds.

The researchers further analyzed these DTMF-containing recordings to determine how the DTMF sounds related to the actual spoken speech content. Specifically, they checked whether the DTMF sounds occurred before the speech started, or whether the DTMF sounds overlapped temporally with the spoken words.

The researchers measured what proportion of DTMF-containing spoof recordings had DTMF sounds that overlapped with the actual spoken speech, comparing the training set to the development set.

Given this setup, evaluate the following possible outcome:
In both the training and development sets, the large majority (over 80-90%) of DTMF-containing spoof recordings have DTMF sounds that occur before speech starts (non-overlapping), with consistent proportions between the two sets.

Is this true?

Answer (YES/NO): NO